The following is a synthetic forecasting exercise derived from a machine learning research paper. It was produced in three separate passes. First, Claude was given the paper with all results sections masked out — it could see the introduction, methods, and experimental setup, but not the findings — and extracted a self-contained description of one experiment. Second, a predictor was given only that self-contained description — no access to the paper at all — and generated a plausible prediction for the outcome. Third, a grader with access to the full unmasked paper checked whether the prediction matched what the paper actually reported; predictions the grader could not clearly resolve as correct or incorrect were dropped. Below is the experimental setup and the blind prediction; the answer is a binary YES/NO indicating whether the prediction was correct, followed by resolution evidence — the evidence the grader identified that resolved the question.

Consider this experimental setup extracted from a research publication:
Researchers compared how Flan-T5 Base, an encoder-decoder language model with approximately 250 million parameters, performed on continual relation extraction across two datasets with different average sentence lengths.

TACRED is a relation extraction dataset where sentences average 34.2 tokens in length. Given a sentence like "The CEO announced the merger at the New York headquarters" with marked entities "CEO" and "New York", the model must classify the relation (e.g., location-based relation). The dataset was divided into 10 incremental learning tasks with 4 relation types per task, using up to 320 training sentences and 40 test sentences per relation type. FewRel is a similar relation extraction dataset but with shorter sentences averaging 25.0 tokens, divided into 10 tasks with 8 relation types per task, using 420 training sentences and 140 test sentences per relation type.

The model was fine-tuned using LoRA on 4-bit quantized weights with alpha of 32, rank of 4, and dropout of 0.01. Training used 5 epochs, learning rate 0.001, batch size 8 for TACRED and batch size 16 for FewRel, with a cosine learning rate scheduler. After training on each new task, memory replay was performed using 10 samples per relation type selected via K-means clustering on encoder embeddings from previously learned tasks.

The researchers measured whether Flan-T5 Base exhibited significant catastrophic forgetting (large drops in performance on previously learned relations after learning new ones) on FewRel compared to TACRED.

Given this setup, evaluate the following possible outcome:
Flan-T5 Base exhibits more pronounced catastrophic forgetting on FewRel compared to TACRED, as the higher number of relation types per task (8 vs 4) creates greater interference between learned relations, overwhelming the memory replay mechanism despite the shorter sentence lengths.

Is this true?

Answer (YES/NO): NO